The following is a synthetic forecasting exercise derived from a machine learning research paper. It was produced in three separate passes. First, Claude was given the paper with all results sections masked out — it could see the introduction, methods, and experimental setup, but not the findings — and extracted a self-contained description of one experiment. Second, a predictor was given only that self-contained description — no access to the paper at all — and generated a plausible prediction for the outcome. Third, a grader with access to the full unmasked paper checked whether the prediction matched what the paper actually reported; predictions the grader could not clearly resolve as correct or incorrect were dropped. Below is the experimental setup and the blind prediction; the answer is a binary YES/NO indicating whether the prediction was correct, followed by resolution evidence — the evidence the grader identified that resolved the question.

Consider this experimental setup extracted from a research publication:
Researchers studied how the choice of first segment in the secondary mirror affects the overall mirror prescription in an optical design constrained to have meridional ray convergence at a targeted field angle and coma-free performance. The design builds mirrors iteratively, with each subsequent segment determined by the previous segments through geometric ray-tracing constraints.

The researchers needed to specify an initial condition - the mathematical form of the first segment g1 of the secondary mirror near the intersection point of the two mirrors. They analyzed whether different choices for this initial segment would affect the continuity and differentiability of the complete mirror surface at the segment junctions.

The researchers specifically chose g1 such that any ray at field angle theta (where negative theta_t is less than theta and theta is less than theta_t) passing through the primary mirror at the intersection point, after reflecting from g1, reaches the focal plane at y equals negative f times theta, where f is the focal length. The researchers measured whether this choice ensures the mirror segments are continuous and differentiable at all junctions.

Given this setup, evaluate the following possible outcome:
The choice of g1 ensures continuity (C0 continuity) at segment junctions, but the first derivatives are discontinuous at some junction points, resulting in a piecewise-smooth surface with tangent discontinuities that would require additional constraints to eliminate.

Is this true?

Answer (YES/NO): NO